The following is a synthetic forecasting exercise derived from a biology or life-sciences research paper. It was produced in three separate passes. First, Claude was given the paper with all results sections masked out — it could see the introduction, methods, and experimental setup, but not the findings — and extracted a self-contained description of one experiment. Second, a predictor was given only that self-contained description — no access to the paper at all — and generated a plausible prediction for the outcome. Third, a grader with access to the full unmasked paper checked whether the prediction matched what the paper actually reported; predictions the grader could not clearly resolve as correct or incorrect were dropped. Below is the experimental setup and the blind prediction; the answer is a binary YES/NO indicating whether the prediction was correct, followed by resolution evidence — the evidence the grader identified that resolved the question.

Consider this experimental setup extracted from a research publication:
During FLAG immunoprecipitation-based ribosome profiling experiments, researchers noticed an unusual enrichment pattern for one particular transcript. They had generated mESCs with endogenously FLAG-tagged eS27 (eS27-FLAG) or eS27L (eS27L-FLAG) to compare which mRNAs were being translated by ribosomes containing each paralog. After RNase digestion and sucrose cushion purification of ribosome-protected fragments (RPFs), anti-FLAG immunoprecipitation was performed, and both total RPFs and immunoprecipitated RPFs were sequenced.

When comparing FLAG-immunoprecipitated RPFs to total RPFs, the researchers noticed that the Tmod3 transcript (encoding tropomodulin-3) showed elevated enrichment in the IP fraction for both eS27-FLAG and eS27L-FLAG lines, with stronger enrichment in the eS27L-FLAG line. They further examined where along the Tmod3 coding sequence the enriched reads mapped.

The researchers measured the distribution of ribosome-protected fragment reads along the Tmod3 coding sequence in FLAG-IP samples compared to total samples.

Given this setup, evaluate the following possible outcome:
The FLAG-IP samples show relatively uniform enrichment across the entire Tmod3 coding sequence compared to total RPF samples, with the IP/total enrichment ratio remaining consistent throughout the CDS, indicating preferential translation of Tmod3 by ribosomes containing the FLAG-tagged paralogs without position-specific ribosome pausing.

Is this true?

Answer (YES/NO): NO